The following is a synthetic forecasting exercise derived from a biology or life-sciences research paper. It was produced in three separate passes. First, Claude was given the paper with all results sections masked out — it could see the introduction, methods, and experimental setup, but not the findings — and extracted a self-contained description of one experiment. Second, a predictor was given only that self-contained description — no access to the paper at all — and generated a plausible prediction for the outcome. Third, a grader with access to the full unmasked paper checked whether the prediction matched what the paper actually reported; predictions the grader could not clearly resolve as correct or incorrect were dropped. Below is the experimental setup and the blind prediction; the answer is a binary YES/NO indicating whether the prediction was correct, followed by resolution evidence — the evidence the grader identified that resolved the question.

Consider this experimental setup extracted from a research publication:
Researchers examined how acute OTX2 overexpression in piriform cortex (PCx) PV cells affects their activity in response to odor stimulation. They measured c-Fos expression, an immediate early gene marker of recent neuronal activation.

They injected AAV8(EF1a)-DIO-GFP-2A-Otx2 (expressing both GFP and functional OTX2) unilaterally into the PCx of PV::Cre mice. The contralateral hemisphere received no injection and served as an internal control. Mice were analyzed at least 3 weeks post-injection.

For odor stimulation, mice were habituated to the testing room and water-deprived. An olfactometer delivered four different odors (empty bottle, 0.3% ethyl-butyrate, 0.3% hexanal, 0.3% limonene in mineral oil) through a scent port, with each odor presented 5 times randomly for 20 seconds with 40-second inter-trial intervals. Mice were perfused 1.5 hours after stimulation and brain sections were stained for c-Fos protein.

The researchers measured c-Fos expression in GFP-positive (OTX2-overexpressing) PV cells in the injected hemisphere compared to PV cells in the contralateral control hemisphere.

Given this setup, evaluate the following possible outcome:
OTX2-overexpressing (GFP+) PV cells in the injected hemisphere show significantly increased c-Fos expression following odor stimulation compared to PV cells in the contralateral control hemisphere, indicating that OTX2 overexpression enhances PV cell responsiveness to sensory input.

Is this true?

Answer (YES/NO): NO